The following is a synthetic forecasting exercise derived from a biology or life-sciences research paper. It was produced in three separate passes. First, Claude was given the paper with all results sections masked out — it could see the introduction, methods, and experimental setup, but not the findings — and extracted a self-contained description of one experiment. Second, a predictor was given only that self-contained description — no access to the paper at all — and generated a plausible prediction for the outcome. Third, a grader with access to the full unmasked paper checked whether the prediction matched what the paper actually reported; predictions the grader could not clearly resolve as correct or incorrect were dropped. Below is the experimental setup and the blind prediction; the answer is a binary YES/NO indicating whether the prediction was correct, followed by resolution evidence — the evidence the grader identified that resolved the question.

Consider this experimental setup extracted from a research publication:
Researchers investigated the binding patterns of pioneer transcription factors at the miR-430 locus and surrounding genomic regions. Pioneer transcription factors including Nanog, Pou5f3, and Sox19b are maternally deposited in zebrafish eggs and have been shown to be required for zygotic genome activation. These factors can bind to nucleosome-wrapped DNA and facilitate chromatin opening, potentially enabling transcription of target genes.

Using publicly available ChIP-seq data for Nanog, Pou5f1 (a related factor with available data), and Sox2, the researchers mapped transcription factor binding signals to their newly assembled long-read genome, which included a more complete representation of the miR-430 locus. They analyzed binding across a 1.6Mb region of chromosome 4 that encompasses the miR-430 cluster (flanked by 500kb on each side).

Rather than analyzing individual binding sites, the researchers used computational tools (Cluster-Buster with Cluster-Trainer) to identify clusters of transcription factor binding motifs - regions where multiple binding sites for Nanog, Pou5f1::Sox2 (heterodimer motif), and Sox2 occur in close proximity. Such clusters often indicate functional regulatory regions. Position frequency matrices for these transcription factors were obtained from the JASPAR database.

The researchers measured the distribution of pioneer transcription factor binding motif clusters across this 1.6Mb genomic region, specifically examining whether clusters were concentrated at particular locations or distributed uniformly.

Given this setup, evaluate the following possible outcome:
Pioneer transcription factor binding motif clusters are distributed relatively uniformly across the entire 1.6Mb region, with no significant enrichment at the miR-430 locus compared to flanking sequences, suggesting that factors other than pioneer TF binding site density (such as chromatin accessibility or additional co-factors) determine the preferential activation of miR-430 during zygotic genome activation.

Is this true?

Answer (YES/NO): NO